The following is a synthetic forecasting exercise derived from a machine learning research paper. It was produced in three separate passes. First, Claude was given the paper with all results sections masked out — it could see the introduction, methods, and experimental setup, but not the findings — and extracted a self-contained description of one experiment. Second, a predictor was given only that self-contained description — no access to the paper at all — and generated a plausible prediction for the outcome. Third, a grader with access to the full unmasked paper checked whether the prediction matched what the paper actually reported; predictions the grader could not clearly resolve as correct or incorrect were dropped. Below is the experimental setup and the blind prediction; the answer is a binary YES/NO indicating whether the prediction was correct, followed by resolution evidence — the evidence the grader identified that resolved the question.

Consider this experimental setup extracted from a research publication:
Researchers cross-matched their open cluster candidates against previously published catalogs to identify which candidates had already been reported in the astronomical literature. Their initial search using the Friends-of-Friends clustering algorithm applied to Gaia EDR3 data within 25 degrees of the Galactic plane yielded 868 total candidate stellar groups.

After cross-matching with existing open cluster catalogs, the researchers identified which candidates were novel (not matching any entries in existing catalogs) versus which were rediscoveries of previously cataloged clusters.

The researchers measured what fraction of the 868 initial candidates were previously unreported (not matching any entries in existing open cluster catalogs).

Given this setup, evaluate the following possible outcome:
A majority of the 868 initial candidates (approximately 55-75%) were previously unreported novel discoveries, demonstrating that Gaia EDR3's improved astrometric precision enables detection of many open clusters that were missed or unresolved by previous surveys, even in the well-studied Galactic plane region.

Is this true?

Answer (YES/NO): NO